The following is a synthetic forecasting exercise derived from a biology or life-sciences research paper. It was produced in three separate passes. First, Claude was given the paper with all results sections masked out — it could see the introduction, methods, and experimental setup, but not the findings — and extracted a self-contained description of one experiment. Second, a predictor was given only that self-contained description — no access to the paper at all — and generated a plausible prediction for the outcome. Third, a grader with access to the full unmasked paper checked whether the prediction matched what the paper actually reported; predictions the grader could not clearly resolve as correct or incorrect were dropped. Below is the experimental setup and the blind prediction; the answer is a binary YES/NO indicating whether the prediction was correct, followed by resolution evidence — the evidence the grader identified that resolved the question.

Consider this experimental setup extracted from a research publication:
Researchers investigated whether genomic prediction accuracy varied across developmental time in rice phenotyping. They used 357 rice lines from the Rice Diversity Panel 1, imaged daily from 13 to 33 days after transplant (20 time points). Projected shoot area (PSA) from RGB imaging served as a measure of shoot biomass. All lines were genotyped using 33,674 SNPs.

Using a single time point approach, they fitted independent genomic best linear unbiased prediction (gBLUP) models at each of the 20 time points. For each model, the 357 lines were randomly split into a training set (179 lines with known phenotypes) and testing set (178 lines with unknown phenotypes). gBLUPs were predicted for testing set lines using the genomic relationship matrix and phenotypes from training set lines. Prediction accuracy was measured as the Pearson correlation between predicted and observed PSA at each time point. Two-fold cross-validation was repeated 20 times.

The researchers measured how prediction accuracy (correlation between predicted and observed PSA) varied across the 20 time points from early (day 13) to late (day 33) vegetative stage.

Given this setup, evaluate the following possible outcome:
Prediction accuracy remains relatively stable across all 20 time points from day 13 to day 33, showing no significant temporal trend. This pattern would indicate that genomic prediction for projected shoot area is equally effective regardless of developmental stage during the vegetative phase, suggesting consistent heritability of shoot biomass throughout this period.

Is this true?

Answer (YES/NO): NO